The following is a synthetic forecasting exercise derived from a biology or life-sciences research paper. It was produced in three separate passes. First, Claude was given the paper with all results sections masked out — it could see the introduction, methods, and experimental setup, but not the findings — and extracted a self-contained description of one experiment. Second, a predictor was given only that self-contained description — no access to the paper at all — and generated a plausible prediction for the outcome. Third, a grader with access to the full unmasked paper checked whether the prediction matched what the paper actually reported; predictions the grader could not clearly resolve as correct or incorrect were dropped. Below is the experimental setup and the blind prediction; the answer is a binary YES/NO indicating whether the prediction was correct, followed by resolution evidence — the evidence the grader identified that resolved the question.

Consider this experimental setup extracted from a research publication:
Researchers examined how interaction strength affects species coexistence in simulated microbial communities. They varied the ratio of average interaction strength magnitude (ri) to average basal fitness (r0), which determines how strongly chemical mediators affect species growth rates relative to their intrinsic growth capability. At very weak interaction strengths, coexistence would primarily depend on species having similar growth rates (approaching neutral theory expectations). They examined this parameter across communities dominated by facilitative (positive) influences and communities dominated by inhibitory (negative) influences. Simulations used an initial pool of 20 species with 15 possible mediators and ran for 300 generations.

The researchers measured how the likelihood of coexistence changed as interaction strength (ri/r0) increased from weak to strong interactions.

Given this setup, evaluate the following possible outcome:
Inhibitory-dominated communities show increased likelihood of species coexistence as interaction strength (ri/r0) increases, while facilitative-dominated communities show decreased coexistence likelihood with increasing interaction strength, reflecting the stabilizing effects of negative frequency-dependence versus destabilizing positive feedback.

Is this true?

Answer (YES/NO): NO